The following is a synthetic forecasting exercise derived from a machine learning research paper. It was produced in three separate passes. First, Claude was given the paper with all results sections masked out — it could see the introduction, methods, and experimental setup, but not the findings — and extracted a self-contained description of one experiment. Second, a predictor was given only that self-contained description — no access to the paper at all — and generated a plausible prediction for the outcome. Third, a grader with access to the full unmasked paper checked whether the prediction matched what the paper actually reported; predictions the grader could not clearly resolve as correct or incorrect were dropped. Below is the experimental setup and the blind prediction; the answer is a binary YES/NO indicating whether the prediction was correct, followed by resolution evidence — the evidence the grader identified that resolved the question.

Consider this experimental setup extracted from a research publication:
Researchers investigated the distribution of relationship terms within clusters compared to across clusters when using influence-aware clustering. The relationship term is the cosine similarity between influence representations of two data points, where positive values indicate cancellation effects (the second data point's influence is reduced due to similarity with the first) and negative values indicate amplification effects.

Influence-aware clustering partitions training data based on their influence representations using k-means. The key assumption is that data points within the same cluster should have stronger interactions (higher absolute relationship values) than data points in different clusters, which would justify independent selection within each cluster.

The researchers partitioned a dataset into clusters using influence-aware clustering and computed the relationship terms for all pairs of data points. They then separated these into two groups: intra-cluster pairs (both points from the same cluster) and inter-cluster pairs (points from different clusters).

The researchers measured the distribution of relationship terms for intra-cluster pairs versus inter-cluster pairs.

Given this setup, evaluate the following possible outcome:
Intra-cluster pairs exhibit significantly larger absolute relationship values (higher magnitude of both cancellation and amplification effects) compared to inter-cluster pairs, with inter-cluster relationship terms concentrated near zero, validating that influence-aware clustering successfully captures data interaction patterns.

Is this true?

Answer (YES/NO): NO